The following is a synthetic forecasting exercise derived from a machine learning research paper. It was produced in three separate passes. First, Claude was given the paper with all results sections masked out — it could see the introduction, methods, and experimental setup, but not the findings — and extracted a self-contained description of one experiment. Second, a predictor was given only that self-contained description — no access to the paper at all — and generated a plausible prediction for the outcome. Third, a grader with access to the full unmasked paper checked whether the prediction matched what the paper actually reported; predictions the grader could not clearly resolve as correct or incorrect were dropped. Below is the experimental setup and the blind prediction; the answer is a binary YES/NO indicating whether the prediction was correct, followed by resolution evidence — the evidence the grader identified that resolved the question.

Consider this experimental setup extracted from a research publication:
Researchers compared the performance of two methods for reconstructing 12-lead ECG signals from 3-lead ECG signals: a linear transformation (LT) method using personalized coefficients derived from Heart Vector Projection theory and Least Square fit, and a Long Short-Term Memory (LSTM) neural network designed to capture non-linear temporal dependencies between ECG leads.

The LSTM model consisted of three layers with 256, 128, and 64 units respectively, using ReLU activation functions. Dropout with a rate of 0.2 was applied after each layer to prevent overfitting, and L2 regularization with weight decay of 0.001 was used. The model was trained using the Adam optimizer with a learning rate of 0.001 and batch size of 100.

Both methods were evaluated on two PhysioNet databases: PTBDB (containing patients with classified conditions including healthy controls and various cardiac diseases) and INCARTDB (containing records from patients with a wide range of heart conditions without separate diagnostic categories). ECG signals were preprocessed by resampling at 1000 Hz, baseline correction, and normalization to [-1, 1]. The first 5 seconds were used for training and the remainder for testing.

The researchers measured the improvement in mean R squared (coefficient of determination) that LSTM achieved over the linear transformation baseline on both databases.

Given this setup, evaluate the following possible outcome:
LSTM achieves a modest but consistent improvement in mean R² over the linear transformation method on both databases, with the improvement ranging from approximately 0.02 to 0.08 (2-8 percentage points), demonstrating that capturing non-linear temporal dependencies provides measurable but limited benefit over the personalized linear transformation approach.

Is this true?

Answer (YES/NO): NO